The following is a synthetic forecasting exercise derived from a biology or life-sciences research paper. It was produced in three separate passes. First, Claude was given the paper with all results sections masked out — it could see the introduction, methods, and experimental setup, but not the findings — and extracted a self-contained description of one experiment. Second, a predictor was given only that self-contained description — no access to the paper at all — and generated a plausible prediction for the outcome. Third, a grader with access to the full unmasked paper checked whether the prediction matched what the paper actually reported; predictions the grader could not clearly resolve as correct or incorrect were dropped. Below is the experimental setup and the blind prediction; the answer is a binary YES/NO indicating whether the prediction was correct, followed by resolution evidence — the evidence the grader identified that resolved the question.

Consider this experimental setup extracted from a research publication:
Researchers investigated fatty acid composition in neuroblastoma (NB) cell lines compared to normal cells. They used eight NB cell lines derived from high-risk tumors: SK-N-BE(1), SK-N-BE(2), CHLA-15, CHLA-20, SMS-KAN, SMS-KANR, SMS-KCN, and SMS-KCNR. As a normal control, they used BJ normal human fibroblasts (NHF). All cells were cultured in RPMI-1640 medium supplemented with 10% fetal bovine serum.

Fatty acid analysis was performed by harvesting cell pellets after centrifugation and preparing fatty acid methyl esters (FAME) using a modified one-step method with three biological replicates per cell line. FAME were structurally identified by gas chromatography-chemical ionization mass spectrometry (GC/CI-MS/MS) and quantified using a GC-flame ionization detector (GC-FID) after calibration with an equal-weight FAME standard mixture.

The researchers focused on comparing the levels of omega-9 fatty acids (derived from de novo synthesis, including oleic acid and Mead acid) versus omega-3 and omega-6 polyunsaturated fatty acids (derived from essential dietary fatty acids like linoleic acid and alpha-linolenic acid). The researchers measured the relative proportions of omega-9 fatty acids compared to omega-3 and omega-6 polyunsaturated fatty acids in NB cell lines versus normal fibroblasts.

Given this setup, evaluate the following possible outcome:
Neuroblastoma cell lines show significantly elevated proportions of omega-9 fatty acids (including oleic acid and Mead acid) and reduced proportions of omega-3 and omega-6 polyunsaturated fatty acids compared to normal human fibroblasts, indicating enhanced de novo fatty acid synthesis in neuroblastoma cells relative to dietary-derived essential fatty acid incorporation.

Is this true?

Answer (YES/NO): YES